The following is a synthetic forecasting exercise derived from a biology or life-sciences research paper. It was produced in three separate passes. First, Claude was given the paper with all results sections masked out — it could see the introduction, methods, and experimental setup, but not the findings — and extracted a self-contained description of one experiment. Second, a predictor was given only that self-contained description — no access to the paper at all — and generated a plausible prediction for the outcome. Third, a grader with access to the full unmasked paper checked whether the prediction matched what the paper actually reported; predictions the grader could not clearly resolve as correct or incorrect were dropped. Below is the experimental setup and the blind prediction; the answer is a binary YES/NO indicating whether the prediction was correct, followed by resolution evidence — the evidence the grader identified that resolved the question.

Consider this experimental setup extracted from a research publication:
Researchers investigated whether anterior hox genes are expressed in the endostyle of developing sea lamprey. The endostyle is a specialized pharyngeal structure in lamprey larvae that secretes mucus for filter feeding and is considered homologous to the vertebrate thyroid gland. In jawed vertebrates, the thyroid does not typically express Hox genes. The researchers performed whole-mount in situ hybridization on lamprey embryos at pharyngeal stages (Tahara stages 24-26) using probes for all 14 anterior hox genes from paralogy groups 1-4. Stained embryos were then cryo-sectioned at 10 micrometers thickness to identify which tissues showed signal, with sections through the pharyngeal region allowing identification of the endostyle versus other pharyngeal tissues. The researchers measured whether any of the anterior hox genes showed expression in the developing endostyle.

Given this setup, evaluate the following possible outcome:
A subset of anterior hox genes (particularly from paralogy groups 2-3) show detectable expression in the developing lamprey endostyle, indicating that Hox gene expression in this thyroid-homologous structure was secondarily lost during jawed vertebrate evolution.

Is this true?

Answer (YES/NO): NO